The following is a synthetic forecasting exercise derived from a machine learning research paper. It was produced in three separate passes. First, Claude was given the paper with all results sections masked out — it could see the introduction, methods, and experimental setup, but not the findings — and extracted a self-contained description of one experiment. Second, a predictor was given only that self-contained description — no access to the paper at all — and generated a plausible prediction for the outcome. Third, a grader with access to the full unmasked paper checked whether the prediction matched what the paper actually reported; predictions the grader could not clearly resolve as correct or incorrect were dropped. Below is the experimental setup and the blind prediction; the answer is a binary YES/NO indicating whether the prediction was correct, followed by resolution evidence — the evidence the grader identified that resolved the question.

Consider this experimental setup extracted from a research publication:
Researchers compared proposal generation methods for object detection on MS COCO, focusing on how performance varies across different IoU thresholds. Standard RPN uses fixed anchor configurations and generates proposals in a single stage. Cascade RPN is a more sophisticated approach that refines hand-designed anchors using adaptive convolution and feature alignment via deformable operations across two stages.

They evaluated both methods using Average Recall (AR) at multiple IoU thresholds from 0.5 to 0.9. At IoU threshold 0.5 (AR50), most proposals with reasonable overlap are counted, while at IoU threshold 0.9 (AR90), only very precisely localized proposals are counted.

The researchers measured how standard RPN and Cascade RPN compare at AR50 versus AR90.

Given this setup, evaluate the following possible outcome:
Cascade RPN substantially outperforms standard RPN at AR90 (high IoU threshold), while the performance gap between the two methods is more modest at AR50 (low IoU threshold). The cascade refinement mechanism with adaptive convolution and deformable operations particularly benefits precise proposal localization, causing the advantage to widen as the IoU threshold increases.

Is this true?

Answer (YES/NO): YES